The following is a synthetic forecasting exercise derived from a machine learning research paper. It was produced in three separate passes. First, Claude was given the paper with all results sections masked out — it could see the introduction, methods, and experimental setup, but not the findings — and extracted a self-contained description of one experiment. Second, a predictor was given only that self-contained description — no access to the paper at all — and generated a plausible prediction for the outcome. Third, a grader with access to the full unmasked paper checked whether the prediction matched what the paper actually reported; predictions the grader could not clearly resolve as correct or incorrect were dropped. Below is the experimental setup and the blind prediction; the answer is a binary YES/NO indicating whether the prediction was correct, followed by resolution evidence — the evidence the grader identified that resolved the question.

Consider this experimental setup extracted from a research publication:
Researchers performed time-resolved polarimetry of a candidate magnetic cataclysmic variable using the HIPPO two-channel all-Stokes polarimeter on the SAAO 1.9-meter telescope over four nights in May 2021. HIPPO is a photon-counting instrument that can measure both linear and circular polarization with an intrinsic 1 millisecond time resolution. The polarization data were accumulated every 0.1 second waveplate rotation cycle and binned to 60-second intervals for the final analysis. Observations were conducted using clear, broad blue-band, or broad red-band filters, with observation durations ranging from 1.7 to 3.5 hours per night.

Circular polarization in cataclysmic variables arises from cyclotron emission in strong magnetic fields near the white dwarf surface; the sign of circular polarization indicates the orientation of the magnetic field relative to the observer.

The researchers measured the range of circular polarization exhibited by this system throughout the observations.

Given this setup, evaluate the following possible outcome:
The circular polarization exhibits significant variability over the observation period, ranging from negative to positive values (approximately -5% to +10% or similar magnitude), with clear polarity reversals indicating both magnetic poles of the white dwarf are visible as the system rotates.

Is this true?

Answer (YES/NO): NO